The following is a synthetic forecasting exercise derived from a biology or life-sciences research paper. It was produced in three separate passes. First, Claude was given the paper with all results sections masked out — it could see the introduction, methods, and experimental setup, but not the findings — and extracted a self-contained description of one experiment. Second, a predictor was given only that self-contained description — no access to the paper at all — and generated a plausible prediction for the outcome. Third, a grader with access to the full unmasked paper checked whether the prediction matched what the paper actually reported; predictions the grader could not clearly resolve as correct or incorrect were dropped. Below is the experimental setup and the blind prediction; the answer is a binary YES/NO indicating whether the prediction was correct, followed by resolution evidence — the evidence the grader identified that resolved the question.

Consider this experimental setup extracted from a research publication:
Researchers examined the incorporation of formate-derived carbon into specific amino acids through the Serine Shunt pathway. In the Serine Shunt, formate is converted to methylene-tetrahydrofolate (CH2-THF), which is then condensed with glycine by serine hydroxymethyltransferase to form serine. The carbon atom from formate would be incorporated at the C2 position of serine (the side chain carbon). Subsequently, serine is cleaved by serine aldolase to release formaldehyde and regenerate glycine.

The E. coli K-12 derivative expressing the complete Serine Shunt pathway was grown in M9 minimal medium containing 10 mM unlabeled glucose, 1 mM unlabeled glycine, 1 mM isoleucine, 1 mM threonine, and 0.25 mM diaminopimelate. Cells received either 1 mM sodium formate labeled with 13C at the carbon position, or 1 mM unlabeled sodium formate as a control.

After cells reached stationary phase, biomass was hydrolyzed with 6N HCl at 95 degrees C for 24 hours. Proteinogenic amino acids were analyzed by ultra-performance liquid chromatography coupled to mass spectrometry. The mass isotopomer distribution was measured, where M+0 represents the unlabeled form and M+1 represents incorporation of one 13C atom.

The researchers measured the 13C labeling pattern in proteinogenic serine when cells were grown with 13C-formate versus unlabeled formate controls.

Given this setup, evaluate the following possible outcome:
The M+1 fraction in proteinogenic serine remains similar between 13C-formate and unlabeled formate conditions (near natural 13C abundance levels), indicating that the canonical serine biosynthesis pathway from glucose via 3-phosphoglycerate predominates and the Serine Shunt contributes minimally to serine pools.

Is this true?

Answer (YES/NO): NO